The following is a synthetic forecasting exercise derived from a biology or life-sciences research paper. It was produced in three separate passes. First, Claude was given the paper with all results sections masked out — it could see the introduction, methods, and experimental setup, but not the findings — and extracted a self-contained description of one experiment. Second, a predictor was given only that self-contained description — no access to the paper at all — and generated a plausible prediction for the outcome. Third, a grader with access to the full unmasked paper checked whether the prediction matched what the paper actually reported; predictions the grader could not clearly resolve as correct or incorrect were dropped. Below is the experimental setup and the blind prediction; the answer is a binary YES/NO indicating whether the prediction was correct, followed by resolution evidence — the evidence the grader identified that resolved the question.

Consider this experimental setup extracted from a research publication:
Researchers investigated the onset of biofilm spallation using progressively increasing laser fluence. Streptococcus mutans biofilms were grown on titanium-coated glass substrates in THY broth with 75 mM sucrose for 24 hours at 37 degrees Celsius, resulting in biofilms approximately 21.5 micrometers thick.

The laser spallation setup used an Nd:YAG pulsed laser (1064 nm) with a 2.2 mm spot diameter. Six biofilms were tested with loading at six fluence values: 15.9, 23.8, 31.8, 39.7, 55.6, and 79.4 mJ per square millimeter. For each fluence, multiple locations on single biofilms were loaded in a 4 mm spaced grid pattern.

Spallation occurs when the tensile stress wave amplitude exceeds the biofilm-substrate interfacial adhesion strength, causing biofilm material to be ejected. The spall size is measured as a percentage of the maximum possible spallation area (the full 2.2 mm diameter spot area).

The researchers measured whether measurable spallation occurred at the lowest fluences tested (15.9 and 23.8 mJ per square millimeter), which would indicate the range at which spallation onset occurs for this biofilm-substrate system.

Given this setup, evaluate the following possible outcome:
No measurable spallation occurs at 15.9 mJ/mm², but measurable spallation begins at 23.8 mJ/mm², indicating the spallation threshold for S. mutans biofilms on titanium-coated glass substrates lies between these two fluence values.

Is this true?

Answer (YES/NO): NO